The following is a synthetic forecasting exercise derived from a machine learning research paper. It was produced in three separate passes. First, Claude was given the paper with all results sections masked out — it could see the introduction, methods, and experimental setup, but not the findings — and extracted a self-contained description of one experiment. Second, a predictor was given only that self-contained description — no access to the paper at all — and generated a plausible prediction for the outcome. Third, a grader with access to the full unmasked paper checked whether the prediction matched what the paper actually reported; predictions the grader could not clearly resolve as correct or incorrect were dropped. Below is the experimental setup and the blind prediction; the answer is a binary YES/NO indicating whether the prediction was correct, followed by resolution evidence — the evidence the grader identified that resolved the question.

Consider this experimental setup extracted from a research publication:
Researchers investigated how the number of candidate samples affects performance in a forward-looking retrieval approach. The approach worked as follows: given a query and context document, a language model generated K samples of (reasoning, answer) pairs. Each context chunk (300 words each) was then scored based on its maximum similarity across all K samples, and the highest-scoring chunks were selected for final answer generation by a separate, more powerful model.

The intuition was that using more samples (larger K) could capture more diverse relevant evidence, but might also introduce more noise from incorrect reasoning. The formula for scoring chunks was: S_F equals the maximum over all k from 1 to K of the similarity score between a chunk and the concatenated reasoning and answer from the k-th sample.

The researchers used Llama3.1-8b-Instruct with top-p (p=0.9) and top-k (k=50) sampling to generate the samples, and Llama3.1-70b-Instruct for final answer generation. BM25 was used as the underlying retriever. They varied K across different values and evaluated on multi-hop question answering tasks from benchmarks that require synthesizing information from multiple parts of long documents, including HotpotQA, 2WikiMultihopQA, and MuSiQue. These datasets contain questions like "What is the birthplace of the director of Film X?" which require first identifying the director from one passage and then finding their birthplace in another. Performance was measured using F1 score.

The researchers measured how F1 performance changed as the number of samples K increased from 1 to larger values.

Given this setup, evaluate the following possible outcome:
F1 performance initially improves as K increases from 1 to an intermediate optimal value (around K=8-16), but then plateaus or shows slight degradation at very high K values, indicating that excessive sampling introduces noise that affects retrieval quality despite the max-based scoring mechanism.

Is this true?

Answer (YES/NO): NO